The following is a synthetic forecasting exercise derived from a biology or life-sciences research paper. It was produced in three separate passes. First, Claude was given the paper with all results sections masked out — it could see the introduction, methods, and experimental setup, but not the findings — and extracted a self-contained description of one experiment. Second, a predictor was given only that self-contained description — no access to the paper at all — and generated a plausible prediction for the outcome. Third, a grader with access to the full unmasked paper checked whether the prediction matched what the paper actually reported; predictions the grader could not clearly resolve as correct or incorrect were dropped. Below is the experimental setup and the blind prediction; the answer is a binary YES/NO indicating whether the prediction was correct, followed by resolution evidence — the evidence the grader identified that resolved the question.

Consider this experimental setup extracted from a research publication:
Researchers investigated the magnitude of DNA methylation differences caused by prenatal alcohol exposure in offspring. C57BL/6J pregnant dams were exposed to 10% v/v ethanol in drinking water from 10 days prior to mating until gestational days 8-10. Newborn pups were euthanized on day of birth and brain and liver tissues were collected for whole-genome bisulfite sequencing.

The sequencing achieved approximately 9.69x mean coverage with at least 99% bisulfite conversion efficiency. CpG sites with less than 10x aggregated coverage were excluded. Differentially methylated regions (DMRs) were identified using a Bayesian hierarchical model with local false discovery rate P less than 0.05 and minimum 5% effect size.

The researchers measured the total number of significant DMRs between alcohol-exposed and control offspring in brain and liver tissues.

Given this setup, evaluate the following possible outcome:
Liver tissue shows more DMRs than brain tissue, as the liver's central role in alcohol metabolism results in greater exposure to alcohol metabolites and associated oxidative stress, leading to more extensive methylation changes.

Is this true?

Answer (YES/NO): YES